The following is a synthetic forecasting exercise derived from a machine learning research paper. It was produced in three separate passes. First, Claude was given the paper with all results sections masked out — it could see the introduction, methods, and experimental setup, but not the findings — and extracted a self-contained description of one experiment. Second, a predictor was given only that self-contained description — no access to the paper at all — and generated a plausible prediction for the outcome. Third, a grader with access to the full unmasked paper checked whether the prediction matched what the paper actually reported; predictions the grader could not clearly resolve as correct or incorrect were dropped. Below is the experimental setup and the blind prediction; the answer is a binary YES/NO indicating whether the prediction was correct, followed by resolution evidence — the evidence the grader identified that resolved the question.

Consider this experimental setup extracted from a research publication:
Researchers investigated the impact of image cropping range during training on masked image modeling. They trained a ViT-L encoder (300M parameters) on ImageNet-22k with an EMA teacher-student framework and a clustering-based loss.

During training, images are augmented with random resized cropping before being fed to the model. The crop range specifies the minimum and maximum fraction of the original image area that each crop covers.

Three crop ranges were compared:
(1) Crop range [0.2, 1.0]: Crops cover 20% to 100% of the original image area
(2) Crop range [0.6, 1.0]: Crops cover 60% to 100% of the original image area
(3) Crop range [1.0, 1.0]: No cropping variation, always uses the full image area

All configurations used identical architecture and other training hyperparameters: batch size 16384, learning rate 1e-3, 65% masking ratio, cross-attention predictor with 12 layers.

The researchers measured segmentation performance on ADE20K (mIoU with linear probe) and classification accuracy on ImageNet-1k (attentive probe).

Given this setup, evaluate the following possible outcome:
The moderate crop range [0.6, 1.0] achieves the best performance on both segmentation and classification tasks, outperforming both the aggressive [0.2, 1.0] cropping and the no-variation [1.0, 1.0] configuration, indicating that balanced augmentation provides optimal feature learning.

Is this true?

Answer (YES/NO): NO